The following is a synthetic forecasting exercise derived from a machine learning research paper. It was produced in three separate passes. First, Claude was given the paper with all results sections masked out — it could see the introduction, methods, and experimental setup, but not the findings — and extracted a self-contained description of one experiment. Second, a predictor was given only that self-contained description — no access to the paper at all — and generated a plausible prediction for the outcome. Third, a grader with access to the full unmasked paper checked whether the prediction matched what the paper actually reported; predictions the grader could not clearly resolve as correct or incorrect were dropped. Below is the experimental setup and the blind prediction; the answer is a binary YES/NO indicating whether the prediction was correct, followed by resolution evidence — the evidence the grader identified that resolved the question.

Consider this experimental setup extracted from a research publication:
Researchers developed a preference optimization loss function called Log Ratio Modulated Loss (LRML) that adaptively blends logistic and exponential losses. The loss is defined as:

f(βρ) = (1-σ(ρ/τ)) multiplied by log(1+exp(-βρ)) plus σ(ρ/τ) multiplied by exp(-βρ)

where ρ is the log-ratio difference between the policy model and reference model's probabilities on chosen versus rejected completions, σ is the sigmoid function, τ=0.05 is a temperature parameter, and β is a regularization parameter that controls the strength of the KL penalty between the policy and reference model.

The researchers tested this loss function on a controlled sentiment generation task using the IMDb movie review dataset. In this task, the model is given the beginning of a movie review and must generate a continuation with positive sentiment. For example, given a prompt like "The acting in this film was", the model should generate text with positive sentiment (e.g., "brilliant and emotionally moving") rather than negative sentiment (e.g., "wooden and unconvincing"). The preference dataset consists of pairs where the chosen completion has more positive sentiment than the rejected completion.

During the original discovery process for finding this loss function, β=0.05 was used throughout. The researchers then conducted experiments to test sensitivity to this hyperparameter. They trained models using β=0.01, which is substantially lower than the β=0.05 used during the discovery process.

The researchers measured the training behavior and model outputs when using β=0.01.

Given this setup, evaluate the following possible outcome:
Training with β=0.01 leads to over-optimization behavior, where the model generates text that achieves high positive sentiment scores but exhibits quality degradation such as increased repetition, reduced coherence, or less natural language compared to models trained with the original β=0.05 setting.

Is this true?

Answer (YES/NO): NO